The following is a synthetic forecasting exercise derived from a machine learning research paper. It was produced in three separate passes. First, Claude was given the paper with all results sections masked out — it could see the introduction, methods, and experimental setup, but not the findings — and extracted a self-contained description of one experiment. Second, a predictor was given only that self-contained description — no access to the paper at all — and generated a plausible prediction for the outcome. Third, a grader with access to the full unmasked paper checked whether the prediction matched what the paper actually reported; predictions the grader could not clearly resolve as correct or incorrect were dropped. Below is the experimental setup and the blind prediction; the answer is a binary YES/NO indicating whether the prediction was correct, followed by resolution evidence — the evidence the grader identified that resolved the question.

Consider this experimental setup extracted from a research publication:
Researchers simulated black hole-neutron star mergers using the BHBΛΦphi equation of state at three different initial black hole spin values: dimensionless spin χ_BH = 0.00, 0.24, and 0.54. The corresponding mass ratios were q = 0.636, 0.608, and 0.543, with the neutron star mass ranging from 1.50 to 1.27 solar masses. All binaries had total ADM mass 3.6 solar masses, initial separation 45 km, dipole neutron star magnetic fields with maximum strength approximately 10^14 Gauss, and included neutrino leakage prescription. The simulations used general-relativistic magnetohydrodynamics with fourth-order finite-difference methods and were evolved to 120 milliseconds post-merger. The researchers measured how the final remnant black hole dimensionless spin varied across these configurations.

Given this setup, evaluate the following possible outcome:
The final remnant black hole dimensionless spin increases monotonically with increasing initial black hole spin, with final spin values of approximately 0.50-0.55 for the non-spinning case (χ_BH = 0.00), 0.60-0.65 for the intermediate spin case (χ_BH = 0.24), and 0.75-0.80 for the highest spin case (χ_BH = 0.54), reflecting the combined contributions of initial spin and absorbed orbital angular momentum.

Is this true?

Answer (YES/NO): NO